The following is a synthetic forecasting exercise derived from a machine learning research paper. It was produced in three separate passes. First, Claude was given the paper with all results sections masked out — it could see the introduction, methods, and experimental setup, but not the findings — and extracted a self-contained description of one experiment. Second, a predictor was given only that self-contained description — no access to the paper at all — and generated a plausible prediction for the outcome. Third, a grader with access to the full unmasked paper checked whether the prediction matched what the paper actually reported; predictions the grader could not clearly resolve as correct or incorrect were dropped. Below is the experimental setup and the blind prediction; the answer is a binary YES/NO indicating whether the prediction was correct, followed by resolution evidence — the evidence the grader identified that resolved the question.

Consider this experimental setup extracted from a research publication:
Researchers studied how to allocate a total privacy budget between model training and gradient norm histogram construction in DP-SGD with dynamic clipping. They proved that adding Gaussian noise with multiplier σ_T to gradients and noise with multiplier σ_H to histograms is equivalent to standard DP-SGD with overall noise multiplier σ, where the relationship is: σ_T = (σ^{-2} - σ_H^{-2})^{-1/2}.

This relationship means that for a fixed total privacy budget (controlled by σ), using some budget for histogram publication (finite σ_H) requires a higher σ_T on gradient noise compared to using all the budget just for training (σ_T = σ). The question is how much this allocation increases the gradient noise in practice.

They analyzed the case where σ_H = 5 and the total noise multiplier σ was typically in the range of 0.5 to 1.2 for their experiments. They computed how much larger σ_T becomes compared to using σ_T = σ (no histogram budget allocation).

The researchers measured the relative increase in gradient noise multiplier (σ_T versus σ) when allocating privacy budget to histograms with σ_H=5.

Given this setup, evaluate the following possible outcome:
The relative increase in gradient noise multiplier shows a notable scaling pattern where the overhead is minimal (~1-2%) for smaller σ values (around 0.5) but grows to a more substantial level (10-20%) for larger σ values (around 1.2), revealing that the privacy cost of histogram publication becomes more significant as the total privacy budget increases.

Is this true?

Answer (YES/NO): NO